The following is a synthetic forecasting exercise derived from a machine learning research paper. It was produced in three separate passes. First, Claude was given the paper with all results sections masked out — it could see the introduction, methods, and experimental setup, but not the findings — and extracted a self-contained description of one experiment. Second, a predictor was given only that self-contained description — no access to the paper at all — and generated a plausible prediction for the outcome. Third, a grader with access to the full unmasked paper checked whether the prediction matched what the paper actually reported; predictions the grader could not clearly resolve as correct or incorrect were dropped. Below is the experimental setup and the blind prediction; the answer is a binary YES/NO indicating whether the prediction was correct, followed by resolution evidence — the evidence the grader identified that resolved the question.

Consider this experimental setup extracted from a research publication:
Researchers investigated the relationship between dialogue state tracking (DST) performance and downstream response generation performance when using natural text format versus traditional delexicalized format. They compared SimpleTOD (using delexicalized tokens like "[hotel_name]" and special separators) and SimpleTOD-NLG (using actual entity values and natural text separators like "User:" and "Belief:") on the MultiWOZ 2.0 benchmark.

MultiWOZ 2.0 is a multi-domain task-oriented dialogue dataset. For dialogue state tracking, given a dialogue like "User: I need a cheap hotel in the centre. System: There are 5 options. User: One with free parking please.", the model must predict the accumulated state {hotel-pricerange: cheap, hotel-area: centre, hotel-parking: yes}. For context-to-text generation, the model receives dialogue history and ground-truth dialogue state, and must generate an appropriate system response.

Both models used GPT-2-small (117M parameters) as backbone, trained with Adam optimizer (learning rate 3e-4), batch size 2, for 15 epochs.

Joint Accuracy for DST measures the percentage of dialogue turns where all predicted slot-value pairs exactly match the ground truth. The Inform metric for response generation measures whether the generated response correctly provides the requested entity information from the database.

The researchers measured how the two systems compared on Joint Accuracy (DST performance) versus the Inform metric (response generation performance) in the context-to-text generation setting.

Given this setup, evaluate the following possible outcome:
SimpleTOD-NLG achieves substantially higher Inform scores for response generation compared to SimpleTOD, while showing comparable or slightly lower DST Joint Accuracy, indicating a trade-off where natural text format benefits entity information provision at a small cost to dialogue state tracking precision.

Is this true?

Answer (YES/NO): NO